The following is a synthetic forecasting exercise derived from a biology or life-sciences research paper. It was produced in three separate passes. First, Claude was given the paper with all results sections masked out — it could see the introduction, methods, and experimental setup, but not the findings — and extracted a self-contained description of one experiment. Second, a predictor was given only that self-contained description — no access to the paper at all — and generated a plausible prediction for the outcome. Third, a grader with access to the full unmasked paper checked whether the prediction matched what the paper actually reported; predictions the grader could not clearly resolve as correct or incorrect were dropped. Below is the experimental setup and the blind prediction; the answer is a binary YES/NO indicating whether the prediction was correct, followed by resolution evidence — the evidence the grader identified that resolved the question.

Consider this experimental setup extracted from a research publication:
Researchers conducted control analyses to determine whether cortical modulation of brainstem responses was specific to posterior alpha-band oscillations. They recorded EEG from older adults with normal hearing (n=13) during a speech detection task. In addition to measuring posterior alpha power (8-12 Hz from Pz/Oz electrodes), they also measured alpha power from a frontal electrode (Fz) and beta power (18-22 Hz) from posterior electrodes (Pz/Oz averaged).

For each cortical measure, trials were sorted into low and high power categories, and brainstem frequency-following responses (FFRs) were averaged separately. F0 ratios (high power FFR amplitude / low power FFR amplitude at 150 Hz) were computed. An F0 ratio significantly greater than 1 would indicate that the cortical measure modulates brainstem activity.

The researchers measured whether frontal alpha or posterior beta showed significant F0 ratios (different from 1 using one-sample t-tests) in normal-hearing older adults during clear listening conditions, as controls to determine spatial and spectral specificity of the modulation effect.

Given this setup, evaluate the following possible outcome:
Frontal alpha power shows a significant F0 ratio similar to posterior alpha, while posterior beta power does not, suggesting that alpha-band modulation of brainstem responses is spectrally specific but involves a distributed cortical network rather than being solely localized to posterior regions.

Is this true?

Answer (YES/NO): NO